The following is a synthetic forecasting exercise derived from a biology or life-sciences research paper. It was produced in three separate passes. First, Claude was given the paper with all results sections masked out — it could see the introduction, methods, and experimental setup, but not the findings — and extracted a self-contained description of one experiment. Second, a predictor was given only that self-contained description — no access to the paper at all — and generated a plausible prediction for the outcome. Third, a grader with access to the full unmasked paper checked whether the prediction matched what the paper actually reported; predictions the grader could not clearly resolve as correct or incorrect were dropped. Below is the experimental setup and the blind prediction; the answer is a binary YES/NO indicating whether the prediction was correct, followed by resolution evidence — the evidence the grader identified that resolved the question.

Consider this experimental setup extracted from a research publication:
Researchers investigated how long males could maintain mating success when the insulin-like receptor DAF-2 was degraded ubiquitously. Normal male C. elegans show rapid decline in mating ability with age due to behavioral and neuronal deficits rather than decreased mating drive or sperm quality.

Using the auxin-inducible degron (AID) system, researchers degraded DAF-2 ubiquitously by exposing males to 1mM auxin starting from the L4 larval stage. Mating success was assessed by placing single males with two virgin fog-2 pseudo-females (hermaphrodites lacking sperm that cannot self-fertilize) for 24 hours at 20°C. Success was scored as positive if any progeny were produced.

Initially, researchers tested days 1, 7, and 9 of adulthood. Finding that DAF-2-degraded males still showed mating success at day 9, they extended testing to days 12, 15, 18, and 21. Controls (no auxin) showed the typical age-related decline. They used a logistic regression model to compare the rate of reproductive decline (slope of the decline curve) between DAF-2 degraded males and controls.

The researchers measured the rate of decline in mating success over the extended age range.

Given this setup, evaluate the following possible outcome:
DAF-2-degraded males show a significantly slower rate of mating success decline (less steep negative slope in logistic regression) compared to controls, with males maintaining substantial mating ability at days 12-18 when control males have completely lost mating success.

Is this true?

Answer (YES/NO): YES